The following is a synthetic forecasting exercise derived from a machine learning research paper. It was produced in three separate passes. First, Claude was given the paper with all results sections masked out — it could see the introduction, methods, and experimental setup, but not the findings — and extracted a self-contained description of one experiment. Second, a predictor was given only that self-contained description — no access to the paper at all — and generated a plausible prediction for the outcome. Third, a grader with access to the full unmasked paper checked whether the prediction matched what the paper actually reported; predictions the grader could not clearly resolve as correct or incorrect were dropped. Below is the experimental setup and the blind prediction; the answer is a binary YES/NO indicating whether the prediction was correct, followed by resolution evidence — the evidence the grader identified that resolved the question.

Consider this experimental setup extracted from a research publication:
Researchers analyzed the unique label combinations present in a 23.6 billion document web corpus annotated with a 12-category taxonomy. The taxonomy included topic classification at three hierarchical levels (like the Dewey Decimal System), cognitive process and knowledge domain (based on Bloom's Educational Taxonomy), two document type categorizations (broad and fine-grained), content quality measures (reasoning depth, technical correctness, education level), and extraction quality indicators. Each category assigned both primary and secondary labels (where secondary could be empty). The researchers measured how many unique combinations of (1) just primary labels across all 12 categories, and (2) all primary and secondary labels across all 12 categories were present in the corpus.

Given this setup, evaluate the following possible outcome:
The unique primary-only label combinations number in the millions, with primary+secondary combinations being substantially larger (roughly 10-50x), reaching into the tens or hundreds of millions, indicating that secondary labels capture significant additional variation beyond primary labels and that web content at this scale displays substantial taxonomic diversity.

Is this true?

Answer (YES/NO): NO